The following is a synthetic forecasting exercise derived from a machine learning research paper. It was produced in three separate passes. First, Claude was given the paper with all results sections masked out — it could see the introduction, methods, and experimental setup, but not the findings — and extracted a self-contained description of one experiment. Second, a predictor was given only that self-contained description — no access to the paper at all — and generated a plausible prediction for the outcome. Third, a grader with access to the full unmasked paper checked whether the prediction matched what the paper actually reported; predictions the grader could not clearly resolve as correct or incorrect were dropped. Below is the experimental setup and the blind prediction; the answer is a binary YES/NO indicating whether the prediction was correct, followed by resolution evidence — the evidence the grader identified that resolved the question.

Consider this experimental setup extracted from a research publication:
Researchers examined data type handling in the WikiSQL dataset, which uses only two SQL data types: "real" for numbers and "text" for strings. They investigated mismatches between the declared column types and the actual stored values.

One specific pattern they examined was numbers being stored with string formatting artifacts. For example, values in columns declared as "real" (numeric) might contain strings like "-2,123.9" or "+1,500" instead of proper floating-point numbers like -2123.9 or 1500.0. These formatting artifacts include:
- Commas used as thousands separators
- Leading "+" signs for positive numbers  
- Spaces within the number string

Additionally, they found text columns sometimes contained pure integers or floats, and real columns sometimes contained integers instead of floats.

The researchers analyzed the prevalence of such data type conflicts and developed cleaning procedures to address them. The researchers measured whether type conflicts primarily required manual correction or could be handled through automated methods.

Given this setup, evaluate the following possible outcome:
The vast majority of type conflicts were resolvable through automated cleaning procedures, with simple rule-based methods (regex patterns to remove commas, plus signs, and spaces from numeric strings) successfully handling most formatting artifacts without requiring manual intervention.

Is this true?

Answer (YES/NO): YES